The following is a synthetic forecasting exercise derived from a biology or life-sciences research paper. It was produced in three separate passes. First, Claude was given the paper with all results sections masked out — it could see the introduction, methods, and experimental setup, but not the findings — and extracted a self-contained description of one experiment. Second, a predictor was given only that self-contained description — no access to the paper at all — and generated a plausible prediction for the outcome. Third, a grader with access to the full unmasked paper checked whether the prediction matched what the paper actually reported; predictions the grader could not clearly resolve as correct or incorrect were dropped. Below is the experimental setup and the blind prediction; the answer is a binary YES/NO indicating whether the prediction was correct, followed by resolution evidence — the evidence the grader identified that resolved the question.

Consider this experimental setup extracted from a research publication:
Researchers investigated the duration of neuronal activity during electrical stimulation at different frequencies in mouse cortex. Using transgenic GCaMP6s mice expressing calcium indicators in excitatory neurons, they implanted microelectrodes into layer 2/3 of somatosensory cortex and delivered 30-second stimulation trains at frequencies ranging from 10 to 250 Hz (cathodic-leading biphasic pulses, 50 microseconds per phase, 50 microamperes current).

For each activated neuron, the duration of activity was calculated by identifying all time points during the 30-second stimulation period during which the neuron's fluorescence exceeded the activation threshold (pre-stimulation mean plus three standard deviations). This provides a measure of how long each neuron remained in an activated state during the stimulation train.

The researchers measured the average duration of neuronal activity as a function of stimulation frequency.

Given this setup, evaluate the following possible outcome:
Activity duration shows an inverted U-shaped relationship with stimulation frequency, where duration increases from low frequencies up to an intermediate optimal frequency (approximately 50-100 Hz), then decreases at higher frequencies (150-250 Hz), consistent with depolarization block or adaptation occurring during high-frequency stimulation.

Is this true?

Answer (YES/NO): NO